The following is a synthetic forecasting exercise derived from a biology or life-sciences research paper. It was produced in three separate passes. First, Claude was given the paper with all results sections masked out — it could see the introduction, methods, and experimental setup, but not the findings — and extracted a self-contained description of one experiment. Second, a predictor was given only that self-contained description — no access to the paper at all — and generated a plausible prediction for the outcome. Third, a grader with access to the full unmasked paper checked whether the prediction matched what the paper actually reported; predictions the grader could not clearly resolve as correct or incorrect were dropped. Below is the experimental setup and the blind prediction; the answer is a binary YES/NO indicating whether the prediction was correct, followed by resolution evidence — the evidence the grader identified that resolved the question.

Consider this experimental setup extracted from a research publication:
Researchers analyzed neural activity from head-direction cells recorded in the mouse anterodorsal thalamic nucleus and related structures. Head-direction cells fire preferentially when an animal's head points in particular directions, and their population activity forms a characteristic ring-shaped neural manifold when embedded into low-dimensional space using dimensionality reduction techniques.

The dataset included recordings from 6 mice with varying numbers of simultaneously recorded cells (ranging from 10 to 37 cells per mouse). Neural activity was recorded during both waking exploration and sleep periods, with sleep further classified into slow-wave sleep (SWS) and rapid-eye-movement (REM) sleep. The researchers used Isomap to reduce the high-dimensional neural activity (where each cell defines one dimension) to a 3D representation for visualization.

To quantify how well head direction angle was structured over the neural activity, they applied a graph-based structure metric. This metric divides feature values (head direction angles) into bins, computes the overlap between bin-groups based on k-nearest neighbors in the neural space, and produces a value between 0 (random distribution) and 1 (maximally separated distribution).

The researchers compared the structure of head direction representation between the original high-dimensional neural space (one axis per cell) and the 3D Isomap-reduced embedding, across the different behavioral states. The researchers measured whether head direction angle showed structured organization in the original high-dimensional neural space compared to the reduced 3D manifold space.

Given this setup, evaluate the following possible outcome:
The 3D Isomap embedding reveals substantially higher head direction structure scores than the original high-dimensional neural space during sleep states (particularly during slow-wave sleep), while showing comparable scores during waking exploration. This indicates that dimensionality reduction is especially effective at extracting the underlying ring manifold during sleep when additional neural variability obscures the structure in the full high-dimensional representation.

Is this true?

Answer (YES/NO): NO